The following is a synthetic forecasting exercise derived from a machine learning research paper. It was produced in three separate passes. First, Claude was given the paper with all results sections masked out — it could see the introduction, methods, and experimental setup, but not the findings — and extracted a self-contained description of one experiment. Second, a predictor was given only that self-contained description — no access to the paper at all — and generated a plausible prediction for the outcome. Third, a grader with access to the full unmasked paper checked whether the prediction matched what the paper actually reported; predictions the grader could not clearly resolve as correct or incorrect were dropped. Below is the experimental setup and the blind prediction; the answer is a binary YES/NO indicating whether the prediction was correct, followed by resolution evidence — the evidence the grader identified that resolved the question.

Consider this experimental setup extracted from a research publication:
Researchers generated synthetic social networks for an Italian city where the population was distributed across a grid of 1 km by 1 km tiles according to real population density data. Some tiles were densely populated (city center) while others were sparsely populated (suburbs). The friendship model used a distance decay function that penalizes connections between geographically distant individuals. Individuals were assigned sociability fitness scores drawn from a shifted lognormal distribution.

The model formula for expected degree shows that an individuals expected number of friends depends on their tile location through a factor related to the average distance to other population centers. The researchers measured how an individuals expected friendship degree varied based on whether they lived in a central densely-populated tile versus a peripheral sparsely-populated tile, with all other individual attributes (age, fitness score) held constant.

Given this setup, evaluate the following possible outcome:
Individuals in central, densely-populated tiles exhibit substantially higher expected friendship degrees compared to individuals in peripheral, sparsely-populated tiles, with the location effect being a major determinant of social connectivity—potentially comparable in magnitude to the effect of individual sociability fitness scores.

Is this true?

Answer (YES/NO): YES